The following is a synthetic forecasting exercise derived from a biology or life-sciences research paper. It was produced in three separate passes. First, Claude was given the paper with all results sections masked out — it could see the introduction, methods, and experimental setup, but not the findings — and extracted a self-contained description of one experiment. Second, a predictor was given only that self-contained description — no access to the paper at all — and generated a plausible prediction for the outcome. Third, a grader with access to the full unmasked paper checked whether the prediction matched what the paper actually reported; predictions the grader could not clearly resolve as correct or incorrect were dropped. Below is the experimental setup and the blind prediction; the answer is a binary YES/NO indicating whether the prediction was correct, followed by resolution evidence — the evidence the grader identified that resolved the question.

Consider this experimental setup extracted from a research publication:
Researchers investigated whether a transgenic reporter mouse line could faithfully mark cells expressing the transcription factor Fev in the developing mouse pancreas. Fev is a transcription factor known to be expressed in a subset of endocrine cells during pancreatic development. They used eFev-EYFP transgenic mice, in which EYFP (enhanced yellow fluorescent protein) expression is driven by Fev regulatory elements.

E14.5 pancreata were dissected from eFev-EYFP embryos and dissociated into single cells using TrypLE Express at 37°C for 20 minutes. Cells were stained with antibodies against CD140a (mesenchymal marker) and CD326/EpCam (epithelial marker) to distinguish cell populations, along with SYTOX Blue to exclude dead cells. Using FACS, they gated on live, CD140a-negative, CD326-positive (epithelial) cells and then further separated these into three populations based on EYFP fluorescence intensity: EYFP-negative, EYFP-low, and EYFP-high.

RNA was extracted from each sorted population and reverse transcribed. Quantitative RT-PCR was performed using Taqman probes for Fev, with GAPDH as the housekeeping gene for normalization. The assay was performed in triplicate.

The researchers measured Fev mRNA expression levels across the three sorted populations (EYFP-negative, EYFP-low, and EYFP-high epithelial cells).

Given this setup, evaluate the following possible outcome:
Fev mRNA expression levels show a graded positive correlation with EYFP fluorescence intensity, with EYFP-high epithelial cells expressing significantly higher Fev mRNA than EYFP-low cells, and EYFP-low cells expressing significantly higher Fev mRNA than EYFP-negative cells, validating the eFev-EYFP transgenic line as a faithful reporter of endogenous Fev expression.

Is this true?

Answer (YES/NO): NO